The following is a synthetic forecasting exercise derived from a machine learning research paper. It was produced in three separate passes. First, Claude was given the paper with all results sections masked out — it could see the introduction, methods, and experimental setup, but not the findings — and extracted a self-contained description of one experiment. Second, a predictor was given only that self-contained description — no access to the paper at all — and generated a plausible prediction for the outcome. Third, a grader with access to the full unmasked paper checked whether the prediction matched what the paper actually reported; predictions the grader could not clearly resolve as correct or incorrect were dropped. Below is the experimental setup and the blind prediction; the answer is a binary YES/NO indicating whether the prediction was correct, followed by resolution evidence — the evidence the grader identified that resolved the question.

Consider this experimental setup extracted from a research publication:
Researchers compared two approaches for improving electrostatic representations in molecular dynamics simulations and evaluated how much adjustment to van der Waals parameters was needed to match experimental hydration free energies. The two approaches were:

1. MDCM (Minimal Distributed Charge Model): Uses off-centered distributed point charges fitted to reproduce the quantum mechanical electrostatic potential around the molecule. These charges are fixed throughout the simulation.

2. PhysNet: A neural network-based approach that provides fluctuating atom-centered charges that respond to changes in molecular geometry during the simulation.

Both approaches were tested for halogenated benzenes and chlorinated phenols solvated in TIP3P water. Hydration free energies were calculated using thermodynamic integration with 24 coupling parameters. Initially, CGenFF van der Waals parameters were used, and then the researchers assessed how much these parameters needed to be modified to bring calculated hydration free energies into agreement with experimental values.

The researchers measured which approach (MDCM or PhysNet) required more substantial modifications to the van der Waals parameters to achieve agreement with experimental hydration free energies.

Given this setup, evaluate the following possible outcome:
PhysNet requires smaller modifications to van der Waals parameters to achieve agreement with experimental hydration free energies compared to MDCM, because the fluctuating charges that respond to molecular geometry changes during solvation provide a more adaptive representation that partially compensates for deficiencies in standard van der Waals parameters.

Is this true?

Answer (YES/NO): YES